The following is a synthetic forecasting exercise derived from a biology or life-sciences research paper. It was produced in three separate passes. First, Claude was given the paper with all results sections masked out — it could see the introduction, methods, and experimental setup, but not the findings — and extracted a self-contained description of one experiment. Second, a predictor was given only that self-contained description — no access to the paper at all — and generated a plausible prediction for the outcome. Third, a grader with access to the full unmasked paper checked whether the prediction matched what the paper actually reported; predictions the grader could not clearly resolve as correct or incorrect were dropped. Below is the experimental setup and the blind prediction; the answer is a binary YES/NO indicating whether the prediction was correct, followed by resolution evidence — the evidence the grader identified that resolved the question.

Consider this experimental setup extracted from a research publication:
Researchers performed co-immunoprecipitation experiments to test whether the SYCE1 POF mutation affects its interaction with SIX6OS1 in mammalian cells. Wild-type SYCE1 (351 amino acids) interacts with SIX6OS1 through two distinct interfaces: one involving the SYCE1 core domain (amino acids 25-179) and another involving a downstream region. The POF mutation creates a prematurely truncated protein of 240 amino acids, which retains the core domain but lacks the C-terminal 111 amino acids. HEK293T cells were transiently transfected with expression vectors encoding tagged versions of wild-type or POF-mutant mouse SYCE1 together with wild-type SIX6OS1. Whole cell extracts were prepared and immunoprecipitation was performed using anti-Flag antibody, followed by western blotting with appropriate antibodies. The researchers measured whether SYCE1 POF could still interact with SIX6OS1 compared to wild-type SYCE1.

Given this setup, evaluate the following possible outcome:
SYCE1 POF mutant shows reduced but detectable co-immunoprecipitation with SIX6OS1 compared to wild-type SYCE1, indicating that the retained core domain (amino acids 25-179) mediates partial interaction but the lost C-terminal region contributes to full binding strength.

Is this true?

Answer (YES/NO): NO